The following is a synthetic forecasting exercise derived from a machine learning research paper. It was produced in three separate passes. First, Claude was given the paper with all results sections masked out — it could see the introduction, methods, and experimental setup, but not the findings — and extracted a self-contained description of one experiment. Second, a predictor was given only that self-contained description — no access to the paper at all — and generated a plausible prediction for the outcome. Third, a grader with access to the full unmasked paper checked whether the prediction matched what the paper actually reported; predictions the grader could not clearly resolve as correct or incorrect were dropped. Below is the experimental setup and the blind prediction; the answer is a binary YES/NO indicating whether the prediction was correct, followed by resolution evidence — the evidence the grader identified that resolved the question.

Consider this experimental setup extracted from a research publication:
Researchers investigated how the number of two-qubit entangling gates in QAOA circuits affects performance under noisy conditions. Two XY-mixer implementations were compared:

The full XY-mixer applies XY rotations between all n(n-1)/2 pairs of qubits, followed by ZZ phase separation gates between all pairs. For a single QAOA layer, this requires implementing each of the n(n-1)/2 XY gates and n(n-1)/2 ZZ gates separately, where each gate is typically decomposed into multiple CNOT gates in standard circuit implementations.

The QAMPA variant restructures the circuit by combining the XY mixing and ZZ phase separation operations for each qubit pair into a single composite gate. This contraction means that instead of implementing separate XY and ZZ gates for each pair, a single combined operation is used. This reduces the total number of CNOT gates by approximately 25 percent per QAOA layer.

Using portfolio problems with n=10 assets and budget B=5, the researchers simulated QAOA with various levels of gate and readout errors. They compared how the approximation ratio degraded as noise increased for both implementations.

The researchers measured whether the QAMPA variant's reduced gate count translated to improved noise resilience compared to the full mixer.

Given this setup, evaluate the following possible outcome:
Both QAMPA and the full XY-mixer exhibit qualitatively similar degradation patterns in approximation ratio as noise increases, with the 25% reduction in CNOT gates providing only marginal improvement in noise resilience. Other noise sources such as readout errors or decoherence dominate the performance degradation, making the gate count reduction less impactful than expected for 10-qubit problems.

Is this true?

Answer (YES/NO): NO